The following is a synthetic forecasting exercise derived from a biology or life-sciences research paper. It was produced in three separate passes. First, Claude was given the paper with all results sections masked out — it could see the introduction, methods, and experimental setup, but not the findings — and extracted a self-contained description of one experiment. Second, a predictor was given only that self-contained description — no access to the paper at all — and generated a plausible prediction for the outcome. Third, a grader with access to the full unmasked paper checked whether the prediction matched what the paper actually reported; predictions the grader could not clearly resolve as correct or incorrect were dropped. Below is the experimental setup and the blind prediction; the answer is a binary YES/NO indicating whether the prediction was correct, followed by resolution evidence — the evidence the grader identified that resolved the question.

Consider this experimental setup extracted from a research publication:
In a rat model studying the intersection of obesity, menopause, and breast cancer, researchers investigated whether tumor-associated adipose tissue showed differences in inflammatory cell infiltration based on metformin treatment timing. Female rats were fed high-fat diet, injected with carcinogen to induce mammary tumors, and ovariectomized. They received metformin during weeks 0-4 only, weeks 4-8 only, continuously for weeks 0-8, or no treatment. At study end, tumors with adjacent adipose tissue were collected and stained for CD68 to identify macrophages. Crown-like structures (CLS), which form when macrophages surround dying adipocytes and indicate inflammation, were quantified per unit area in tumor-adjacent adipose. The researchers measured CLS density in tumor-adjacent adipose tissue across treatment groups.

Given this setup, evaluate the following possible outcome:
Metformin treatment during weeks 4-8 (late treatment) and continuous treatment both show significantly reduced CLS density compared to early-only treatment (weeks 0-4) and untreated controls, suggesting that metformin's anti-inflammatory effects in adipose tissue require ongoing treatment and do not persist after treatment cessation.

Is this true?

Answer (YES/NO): NO